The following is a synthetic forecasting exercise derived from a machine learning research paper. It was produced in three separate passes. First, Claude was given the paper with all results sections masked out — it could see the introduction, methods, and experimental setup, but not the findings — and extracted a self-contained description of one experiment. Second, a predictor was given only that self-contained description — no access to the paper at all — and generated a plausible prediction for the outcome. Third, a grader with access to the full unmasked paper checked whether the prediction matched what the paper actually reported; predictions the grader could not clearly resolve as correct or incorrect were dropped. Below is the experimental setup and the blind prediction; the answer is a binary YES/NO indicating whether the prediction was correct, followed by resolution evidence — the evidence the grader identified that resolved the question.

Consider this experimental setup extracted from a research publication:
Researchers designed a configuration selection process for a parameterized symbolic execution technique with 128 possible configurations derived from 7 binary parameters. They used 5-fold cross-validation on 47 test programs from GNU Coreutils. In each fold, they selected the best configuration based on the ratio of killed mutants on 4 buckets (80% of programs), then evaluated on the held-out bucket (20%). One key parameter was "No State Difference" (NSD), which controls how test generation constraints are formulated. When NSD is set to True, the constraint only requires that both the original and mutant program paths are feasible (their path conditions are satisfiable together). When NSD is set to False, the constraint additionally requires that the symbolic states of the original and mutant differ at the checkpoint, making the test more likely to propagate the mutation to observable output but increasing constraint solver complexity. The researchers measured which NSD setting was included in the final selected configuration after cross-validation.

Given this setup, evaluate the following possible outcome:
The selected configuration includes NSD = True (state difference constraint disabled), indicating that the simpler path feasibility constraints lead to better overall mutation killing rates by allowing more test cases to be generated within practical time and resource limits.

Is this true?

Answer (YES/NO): NO